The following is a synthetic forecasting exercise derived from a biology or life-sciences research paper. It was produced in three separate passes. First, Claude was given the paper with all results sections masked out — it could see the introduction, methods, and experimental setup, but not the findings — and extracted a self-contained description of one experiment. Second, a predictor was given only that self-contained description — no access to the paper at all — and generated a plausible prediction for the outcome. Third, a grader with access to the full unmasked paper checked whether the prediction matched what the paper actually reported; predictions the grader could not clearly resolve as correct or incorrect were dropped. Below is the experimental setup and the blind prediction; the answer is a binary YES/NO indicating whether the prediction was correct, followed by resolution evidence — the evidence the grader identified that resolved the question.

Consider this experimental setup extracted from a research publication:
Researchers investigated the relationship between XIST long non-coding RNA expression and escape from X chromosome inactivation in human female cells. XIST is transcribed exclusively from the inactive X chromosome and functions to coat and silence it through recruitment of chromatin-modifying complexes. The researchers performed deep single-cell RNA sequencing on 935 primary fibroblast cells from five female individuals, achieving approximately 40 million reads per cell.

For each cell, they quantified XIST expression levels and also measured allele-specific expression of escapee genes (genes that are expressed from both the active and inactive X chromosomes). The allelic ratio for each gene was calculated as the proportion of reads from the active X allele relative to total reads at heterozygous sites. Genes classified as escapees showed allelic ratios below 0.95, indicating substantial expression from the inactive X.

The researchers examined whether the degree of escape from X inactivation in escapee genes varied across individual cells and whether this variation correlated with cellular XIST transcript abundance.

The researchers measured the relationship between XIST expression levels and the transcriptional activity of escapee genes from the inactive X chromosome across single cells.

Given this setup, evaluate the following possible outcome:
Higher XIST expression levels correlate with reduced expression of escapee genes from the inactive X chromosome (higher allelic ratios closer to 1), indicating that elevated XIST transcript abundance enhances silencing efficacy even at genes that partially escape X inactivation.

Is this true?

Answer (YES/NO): YES